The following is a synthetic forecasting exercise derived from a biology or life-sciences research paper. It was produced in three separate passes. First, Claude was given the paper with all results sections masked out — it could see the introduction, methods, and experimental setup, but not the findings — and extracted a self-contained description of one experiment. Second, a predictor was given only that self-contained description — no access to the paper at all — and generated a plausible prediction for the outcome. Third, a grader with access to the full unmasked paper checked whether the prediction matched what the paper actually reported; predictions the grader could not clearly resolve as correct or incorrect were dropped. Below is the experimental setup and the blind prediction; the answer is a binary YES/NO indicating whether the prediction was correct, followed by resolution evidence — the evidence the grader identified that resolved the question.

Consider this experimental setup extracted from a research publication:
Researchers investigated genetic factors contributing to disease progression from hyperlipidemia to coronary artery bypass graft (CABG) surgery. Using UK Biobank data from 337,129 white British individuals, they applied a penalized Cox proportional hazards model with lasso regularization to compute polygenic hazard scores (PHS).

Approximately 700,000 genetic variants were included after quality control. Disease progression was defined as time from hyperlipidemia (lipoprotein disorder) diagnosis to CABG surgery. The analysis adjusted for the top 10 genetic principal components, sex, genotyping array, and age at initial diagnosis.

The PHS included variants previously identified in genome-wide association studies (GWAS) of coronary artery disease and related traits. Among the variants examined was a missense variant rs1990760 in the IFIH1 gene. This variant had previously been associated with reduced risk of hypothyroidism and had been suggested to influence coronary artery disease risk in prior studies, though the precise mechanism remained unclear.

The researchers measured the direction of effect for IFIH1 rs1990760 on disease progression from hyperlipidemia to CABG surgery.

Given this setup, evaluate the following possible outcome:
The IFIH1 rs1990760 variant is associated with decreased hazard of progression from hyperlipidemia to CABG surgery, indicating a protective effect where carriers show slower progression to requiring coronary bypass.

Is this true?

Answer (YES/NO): NO